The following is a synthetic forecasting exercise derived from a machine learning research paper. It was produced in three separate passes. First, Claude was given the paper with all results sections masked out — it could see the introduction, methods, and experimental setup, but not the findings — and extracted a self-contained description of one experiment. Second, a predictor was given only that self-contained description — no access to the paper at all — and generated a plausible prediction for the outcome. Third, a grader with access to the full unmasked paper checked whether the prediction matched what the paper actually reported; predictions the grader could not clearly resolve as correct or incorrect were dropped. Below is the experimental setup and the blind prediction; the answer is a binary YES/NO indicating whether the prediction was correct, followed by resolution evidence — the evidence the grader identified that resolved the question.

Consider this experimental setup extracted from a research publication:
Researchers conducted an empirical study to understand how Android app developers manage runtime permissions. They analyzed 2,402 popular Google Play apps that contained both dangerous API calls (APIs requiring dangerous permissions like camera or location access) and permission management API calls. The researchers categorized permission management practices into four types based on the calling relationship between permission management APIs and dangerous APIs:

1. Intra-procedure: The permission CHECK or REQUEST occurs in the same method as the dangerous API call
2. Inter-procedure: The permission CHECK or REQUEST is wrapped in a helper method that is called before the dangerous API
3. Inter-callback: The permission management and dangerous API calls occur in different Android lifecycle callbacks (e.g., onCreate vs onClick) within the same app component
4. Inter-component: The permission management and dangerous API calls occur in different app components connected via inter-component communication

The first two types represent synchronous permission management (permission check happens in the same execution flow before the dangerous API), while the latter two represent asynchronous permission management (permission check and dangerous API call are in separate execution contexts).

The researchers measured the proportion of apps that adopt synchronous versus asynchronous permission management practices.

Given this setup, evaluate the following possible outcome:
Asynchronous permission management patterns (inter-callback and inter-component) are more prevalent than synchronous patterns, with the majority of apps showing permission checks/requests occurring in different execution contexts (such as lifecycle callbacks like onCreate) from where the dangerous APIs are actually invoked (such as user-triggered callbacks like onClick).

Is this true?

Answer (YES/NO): YES